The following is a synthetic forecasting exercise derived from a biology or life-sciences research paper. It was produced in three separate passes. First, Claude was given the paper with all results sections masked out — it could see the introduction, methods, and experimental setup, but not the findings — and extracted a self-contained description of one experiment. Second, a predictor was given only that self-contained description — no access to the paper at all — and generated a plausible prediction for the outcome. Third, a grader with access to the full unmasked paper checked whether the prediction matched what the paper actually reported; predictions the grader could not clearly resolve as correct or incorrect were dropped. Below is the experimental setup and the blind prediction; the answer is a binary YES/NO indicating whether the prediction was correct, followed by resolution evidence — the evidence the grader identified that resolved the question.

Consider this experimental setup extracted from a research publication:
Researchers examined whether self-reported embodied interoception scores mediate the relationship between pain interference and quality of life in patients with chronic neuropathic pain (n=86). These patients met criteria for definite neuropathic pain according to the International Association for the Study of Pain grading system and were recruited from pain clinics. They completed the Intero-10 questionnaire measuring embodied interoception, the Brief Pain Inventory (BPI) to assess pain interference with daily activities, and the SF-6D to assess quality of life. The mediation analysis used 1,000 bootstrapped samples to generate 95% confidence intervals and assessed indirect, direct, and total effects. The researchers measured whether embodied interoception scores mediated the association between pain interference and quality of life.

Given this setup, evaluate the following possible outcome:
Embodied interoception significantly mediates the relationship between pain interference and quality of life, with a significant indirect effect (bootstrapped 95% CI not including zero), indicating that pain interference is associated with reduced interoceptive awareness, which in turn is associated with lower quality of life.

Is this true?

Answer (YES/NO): NO